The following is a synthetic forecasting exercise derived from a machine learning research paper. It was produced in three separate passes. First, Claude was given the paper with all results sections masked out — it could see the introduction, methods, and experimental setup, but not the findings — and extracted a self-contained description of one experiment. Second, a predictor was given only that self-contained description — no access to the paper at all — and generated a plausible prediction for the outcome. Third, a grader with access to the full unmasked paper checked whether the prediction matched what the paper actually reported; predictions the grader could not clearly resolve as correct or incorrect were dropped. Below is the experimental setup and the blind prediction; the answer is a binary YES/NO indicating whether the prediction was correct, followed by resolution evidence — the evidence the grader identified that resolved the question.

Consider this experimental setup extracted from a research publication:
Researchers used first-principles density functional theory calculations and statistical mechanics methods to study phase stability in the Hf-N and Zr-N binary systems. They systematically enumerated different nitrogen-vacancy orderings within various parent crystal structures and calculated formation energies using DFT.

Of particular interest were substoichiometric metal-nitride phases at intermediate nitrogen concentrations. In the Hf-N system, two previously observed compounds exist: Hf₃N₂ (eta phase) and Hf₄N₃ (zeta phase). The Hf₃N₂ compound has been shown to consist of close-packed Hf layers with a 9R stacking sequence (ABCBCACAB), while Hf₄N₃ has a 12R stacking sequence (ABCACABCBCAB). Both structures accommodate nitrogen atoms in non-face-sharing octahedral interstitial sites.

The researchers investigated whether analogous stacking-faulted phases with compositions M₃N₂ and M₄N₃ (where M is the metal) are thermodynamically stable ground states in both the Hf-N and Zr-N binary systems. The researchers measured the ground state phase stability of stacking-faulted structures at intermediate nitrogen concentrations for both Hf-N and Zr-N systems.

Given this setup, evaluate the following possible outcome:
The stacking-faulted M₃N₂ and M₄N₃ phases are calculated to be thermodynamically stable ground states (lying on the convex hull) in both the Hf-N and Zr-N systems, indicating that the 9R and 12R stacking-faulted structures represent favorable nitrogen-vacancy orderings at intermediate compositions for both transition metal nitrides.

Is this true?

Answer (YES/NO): NO